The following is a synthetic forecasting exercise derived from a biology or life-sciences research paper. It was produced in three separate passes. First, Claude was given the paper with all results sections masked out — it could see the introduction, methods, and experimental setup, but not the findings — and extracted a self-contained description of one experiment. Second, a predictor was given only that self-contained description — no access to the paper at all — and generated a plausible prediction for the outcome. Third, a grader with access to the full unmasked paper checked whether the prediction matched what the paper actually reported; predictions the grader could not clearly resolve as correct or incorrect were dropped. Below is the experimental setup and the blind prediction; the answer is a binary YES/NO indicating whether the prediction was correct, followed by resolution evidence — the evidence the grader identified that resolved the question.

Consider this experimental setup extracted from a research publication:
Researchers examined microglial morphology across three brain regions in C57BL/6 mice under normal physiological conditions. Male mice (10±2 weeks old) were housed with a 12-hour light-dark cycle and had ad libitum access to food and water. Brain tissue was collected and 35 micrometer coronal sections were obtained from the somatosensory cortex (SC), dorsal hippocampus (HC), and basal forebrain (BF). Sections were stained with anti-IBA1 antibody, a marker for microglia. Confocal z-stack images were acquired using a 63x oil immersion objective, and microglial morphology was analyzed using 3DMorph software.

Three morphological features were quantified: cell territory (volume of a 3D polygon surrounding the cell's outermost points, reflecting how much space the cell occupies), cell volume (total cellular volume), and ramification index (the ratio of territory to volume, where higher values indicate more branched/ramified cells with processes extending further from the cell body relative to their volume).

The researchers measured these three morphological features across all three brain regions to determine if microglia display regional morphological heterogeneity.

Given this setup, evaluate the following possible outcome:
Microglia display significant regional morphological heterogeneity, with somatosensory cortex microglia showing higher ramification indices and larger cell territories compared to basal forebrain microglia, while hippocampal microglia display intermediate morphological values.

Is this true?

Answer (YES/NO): NO